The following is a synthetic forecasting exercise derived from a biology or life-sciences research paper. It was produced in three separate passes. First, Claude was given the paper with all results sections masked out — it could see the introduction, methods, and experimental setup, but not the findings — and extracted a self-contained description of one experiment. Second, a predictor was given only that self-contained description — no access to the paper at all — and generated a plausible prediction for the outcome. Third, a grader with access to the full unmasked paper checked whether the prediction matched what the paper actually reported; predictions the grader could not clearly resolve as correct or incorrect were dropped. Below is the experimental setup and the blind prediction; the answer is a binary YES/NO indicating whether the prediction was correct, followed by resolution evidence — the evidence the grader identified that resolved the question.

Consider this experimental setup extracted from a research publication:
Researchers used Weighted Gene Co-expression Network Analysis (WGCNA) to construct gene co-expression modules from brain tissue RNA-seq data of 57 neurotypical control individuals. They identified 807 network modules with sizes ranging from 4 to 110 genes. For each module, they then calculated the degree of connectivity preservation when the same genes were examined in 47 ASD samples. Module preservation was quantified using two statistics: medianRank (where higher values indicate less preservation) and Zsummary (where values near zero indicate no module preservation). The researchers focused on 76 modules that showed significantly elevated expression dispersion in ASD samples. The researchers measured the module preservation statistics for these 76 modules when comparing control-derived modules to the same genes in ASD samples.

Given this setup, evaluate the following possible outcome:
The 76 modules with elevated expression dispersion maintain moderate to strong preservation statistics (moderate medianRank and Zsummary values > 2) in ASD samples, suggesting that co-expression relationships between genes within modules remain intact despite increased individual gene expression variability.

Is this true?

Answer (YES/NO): NO